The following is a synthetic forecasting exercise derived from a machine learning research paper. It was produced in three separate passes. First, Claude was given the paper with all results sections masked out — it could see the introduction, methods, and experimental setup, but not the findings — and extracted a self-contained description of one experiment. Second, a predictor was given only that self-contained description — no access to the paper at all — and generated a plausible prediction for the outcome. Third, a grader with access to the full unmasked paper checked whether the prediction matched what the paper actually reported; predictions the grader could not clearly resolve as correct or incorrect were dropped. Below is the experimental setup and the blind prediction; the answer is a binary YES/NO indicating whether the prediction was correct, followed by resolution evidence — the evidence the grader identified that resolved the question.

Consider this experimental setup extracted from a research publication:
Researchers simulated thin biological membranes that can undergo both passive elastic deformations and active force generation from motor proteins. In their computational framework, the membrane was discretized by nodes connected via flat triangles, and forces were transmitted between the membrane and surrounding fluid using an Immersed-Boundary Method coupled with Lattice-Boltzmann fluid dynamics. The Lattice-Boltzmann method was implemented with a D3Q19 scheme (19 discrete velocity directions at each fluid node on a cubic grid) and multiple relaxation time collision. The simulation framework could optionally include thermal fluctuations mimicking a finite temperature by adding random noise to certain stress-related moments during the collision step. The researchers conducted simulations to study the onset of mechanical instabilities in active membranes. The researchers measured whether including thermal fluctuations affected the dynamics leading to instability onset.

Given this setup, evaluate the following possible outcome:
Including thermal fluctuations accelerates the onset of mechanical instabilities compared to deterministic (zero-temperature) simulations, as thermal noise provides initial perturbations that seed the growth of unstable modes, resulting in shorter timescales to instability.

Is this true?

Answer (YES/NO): YES